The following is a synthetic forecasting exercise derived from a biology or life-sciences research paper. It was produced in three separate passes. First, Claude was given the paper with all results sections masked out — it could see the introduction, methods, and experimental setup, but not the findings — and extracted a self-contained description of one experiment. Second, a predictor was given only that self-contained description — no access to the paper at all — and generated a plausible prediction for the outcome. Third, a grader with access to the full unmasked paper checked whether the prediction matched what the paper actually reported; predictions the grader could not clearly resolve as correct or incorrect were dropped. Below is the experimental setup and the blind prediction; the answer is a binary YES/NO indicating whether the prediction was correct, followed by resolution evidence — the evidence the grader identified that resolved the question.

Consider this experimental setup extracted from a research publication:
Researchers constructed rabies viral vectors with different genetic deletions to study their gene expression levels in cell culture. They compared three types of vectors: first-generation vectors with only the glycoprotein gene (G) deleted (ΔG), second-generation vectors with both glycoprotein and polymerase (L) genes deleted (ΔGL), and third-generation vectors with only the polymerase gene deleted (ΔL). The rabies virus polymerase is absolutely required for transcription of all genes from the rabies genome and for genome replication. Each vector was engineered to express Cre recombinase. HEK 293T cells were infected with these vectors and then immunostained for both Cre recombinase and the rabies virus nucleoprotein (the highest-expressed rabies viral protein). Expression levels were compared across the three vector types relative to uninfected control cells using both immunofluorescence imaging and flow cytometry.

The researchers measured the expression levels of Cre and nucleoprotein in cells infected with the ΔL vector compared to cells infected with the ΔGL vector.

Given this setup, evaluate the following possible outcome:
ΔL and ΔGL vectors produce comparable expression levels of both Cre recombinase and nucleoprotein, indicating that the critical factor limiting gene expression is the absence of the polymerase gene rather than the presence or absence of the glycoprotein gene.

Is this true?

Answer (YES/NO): YES